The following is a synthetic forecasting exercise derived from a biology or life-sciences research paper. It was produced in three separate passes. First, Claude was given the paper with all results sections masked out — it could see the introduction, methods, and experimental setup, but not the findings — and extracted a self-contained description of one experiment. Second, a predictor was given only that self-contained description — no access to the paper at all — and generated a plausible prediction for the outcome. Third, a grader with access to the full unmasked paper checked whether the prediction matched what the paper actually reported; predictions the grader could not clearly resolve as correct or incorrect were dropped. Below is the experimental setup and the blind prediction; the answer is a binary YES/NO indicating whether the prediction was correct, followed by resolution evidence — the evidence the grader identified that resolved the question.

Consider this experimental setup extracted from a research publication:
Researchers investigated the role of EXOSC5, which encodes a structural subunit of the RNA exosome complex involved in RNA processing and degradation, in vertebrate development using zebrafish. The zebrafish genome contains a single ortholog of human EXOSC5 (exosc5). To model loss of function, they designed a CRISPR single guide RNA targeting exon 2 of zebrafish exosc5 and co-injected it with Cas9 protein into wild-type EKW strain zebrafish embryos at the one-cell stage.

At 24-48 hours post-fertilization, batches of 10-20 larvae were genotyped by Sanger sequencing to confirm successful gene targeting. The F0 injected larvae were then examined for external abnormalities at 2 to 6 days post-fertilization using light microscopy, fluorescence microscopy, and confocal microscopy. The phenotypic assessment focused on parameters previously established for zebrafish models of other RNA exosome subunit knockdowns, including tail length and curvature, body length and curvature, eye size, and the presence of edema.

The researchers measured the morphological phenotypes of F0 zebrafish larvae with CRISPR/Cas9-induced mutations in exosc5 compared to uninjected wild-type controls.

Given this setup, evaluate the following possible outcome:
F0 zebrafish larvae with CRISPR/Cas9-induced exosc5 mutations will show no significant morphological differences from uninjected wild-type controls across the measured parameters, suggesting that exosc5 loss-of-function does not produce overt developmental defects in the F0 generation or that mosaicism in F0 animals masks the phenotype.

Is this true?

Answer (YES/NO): NO